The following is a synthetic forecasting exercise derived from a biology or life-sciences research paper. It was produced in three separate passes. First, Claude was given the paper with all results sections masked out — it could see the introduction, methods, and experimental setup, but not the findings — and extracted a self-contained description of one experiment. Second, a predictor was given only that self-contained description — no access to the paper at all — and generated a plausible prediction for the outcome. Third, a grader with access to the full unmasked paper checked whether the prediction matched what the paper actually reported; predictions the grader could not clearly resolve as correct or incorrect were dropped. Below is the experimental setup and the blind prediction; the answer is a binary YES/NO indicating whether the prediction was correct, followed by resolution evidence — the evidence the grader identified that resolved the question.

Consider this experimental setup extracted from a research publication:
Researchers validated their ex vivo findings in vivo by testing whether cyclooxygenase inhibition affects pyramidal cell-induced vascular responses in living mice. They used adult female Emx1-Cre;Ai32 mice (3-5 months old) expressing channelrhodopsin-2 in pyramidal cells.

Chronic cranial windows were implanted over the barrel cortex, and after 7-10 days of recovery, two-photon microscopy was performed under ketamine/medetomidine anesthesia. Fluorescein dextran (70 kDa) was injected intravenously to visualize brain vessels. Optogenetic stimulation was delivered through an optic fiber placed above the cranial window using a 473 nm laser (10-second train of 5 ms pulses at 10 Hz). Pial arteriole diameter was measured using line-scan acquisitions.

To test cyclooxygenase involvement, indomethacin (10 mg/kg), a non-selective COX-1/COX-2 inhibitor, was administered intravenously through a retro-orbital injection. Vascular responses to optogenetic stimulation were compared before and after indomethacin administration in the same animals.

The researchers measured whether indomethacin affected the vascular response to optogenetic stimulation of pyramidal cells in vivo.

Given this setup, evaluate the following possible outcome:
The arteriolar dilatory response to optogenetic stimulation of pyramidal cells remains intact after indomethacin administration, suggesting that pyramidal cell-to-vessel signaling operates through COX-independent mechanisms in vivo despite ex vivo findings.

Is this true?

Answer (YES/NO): NO